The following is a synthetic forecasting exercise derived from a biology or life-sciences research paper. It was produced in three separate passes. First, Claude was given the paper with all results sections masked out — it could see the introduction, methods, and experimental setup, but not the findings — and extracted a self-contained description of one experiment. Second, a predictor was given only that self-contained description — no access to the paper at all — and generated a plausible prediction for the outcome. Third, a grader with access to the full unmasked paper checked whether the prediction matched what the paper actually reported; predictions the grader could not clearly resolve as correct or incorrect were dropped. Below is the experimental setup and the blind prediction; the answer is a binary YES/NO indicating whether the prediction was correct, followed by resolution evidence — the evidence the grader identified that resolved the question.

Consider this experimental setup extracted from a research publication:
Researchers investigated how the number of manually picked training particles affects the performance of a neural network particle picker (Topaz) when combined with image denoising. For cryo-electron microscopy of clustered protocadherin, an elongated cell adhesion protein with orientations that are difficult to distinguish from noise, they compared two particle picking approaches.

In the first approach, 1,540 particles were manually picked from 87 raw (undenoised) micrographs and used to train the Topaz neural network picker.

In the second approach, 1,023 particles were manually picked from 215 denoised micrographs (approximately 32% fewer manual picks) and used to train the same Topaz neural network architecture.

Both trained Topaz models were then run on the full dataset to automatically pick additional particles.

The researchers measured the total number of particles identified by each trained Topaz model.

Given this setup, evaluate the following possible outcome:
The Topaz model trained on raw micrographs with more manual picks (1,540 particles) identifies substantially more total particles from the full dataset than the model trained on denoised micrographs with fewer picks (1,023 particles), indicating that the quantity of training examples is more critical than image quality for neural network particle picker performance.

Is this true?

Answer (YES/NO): NO